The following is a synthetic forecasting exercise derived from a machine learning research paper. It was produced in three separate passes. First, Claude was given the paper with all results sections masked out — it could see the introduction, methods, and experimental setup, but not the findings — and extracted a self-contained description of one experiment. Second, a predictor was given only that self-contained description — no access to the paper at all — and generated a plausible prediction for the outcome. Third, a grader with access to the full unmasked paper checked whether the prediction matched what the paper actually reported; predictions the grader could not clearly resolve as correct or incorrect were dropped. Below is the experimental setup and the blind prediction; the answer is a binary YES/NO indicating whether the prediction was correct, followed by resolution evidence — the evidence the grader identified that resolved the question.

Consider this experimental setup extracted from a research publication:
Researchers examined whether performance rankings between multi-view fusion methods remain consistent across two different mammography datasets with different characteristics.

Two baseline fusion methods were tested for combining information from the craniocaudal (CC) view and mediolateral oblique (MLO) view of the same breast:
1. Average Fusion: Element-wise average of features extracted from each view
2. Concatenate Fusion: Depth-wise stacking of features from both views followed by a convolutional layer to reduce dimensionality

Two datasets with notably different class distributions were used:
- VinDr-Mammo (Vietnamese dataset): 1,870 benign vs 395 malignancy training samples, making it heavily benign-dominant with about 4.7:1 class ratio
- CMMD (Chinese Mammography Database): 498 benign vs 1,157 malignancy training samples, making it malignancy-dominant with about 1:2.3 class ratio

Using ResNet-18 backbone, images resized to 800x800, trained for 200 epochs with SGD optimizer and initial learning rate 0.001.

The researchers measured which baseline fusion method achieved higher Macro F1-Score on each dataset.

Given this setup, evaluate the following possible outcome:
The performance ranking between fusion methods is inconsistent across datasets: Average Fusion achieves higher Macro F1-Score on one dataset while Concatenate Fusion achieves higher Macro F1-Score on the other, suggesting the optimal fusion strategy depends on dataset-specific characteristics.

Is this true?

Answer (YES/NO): YES